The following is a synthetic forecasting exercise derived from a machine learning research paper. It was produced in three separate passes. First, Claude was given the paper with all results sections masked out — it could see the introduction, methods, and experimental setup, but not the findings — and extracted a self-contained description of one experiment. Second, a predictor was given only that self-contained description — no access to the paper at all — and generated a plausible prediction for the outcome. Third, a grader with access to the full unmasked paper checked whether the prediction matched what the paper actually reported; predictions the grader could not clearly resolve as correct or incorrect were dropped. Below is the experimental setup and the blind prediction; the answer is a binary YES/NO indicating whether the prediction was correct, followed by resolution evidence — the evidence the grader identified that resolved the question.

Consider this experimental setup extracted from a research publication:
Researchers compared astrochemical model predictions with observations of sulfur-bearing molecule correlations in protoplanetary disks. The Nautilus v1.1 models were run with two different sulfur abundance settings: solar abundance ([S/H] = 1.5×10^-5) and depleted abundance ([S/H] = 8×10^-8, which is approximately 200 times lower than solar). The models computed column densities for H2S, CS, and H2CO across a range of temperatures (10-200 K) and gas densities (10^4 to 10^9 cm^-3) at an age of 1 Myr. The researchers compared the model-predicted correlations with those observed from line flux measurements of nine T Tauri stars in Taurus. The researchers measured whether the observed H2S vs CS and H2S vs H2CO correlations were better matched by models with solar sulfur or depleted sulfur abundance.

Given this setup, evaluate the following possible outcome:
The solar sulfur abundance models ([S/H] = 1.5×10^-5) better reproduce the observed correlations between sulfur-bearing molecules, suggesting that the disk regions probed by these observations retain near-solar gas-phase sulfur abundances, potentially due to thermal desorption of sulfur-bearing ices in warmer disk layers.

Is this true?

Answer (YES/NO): NO